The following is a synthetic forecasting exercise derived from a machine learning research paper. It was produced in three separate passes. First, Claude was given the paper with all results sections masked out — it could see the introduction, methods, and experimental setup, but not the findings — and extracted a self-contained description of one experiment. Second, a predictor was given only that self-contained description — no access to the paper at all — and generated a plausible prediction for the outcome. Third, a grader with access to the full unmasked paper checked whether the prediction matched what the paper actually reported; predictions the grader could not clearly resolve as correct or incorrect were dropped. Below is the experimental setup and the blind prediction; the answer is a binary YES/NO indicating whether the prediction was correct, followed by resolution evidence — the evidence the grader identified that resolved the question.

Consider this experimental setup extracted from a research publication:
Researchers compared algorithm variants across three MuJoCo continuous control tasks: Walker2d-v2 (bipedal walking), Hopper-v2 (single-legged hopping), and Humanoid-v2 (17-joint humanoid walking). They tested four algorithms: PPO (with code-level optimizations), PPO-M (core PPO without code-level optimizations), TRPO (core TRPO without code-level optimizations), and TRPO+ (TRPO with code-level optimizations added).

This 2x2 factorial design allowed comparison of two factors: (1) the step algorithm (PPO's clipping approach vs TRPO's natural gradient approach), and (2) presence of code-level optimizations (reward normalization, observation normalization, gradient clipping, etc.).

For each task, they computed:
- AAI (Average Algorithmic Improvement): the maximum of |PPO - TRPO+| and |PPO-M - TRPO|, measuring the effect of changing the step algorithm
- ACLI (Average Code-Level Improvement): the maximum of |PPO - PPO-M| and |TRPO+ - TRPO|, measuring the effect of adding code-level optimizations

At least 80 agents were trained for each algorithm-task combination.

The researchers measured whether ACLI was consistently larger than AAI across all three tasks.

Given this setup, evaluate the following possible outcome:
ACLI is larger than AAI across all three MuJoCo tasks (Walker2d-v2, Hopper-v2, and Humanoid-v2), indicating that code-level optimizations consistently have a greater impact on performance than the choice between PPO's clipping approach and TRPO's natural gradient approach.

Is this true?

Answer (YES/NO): YES